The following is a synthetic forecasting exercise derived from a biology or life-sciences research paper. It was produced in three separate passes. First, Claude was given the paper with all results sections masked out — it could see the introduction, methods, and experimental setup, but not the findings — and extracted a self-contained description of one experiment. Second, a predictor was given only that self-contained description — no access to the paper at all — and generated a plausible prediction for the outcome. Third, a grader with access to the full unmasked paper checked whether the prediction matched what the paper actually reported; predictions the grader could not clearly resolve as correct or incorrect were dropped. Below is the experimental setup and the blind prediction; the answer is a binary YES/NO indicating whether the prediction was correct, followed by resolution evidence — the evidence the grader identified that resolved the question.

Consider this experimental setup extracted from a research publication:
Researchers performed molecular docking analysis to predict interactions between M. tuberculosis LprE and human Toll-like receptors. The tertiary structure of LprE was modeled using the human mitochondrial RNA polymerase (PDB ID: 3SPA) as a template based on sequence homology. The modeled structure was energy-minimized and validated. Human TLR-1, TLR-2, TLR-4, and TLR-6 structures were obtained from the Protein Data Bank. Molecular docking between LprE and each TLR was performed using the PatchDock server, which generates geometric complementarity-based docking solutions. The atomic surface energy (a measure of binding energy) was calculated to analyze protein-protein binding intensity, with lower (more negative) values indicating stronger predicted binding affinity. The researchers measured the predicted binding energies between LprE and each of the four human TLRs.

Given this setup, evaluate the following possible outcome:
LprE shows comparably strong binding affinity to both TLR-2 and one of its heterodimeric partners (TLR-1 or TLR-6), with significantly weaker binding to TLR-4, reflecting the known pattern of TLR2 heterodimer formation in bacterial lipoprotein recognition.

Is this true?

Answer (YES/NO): NO